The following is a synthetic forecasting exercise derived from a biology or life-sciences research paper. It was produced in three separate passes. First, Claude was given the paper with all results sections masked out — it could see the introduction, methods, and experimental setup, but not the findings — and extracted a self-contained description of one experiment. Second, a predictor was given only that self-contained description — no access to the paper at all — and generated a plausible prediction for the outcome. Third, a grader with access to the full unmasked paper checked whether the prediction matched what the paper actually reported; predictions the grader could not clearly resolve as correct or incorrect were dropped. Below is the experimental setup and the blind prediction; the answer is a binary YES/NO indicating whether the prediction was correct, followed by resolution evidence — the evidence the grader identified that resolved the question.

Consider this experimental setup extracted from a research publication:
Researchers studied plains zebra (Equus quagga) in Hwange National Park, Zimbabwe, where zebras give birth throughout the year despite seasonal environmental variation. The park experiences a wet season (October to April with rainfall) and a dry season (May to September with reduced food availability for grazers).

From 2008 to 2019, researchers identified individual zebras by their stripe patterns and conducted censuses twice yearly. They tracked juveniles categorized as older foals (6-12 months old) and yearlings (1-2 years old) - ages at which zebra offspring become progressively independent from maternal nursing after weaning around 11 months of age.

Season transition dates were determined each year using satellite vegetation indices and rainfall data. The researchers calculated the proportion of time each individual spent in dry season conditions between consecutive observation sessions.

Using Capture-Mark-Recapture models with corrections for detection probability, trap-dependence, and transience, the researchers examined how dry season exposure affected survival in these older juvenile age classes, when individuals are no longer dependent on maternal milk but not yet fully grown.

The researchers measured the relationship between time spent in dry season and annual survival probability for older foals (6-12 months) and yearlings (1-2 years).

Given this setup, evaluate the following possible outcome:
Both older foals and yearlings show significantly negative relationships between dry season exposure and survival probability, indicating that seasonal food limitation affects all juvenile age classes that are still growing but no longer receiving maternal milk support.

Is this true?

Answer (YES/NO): YES